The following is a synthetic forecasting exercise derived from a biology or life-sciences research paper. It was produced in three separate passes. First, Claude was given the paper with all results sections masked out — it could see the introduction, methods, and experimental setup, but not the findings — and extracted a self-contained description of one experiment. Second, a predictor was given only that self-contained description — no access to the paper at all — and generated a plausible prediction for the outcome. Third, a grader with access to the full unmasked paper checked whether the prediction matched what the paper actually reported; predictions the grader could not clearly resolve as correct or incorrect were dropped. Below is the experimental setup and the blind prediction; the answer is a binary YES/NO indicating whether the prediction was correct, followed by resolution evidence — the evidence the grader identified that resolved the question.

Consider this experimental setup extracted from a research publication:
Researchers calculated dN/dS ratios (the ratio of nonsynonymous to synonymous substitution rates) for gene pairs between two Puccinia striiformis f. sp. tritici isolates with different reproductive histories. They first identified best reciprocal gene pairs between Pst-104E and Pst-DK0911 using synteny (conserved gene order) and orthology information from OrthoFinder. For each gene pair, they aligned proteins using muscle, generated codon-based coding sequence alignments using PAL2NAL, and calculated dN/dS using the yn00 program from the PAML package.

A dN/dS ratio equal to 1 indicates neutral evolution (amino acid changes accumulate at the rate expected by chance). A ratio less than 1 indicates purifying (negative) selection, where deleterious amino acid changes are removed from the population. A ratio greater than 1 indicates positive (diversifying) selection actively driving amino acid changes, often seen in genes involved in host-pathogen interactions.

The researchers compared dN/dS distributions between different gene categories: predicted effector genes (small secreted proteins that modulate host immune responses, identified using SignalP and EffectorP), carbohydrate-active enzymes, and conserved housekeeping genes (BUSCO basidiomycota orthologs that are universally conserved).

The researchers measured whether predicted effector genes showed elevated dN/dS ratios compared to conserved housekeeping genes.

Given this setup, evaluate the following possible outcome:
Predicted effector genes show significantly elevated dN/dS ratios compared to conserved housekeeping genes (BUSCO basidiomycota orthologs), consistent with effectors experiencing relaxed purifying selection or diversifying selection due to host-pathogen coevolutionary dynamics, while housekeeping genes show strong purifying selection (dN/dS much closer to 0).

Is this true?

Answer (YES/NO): YES